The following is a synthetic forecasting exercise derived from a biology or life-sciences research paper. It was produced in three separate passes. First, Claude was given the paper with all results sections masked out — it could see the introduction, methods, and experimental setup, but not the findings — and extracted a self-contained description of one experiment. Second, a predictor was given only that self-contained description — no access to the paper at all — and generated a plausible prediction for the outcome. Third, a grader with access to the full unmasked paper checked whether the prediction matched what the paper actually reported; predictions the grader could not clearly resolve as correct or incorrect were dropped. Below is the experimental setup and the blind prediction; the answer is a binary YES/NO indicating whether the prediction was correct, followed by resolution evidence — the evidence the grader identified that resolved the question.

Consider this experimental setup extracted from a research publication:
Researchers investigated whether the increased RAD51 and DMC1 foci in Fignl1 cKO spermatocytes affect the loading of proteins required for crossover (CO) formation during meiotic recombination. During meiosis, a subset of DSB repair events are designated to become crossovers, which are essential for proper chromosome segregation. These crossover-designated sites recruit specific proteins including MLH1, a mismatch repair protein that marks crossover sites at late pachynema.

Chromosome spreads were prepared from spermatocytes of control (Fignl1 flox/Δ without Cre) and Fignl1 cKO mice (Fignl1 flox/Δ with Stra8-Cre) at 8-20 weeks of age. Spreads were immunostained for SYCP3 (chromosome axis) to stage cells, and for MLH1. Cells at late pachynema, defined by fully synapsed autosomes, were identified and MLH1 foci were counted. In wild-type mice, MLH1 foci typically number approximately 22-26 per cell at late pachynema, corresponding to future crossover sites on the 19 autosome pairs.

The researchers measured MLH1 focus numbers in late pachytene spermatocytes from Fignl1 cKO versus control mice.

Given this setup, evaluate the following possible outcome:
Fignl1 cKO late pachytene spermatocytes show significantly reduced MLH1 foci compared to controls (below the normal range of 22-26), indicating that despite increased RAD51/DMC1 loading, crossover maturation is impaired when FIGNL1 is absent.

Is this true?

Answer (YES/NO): YES